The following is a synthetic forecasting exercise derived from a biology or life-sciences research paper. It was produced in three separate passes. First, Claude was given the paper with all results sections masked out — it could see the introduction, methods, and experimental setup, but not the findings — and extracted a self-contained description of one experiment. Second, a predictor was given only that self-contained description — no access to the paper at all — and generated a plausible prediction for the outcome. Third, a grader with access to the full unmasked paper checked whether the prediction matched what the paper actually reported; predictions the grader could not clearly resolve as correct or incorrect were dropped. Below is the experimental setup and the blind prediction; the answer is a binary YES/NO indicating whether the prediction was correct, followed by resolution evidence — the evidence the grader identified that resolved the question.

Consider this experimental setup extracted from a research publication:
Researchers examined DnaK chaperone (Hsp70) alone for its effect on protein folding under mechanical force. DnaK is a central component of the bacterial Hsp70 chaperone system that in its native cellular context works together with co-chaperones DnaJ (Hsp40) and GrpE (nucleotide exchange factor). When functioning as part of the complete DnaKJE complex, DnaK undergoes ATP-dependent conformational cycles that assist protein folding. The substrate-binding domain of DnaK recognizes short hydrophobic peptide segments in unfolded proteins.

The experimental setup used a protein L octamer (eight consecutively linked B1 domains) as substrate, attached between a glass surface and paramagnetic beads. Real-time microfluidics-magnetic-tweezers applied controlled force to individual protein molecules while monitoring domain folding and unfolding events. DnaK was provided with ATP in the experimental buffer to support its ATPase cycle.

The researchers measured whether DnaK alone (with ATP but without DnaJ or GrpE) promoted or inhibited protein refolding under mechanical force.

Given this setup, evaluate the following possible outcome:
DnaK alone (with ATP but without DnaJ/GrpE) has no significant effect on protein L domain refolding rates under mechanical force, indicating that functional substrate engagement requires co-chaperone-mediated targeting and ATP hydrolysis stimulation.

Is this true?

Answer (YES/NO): NO